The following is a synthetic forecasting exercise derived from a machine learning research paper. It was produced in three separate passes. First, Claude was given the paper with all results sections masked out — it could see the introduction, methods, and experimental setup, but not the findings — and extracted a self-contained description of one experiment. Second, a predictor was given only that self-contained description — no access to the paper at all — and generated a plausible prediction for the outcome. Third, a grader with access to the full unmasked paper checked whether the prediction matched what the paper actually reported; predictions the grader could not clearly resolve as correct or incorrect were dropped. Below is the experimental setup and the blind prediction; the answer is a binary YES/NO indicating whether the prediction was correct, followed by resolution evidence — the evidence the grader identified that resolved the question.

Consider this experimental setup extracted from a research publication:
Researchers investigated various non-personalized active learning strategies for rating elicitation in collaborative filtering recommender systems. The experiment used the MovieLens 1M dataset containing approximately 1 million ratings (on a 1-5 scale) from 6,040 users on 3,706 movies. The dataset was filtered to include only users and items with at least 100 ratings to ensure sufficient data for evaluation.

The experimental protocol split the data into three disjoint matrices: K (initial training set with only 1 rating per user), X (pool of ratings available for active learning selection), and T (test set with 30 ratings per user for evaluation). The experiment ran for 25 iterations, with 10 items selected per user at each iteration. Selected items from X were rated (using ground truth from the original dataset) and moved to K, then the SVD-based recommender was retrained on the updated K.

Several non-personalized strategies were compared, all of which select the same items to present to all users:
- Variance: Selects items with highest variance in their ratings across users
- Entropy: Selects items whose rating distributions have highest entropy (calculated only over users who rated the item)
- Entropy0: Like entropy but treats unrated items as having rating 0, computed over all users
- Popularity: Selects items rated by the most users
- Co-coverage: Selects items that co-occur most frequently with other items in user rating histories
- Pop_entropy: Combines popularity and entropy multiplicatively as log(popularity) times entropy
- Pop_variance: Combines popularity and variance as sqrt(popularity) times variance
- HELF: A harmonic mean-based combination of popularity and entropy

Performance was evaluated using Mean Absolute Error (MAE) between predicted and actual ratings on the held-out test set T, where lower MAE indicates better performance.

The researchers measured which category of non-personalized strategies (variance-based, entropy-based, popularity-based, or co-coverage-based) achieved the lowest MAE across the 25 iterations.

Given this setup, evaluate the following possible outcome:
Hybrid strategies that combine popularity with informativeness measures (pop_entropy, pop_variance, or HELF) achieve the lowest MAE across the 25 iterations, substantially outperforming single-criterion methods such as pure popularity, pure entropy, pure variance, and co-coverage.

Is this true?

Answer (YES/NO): NO